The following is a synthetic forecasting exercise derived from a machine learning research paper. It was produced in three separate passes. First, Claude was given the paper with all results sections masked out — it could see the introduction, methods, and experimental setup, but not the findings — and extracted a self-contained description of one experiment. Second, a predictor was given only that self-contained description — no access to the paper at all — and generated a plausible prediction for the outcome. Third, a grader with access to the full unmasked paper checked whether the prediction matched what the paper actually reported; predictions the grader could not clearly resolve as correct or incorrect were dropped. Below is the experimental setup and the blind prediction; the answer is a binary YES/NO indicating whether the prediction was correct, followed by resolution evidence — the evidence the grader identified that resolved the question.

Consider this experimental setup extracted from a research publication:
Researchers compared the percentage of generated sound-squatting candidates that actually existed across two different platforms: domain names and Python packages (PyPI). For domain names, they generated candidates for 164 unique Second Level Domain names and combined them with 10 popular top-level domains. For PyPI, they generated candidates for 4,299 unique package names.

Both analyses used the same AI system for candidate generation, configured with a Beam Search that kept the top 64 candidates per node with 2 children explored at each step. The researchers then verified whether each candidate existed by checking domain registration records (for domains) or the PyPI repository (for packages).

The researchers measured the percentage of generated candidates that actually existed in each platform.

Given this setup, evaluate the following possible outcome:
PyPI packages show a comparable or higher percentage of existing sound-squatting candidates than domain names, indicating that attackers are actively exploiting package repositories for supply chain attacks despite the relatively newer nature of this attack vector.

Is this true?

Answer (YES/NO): NO